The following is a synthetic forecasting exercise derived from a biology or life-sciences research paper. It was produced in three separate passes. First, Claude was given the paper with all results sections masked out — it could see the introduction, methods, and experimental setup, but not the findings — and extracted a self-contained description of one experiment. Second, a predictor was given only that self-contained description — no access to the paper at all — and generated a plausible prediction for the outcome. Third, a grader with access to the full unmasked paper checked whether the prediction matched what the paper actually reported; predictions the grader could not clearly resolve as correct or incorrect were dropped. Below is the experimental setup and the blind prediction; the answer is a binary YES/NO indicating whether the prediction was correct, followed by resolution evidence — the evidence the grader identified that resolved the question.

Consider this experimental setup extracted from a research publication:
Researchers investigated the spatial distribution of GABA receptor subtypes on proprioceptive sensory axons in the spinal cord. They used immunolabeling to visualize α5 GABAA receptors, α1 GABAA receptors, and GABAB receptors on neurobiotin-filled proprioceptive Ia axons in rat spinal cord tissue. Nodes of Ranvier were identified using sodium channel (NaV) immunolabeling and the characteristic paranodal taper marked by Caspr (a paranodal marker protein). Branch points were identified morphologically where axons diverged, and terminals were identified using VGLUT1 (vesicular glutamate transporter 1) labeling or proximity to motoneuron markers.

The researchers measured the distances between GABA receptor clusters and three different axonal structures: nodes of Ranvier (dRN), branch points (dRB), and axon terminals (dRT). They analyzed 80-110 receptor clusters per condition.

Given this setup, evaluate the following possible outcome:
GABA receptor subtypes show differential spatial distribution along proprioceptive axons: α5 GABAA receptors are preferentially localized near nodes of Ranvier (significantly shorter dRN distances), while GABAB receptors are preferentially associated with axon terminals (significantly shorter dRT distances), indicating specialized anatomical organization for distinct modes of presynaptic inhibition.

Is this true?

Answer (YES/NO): NO